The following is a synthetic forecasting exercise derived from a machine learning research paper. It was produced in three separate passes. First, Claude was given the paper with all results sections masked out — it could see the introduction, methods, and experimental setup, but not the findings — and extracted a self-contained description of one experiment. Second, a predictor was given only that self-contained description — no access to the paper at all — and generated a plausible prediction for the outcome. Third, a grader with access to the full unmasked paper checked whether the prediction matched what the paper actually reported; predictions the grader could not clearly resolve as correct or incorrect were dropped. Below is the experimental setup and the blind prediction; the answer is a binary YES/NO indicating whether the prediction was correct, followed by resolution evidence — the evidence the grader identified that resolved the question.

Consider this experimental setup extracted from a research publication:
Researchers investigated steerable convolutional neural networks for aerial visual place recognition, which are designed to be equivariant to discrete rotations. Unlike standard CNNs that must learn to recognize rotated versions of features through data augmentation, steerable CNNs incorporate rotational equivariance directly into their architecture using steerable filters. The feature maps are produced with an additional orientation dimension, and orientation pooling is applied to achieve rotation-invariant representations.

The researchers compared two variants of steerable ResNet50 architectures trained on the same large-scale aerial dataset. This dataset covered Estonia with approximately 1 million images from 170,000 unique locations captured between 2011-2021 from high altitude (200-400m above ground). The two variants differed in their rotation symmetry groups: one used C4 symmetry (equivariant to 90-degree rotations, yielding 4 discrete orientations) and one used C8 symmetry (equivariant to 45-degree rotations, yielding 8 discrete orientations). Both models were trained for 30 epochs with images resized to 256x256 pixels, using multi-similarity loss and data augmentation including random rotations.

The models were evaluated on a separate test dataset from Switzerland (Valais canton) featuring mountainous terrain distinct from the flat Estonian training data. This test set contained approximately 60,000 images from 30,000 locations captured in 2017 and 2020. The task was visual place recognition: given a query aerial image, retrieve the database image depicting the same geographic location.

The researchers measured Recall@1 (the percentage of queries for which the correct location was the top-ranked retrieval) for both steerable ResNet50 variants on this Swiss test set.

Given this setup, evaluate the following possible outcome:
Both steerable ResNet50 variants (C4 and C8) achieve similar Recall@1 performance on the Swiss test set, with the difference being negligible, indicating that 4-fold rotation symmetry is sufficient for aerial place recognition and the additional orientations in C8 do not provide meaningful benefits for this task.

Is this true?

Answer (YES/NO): NO